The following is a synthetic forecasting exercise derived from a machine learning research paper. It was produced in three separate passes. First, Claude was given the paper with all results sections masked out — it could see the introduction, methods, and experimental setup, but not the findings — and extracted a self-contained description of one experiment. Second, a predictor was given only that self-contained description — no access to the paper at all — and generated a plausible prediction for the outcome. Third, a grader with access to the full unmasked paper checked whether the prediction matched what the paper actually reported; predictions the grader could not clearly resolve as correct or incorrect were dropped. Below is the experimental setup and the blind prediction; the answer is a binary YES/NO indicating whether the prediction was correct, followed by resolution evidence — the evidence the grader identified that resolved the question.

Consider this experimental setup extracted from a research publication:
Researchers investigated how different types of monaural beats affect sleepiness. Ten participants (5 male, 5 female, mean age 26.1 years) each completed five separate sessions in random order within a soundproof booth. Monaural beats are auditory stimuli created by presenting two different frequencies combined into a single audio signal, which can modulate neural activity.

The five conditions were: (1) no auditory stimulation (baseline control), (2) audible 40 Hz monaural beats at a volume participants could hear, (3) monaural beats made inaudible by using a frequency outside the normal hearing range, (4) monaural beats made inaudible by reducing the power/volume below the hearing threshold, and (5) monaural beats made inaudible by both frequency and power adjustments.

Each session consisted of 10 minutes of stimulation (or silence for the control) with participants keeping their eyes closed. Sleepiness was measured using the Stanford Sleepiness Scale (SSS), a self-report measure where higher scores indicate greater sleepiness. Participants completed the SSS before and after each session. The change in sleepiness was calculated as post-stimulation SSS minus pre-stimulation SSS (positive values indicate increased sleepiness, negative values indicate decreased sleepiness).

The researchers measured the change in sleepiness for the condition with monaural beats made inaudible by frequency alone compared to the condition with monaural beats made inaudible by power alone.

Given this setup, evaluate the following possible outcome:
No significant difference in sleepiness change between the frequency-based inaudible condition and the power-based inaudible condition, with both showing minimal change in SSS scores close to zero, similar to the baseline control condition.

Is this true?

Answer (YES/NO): NO